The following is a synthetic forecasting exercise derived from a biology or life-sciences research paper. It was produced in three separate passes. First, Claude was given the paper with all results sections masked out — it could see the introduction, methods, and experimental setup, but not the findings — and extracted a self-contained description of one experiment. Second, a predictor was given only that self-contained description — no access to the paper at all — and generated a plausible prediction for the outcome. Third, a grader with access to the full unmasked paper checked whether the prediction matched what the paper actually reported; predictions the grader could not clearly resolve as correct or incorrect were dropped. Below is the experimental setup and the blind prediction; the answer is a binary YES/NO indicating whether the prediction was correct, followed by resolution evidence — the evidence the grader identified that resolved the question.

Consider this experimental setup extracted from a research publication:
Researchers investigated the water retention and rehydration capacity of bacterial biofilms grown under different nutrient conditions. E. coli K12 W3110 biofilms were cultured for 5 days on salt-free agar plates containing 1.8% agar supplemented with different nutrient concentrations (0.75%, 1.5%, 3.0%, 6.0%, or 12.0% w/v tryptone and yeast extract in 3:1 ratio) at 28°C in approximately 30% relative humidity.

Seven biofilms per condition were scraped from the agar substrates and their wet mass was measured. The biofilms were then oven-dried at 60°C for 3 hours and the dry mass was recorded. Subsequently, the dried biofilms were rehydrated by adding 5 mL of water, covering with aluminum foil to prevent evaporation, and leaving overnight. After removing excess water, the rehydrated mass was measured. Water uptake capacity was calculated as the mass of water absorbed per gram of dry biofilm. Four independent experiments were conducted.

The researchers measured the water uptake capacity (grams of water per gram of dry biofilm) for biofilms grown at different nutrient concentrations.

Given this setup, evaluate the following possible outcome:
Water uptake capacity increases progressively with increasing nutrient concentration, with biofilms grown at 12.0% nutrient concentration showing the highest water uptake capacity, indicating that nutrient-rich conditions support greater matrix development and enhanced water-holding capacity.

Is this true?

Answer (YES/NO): NO